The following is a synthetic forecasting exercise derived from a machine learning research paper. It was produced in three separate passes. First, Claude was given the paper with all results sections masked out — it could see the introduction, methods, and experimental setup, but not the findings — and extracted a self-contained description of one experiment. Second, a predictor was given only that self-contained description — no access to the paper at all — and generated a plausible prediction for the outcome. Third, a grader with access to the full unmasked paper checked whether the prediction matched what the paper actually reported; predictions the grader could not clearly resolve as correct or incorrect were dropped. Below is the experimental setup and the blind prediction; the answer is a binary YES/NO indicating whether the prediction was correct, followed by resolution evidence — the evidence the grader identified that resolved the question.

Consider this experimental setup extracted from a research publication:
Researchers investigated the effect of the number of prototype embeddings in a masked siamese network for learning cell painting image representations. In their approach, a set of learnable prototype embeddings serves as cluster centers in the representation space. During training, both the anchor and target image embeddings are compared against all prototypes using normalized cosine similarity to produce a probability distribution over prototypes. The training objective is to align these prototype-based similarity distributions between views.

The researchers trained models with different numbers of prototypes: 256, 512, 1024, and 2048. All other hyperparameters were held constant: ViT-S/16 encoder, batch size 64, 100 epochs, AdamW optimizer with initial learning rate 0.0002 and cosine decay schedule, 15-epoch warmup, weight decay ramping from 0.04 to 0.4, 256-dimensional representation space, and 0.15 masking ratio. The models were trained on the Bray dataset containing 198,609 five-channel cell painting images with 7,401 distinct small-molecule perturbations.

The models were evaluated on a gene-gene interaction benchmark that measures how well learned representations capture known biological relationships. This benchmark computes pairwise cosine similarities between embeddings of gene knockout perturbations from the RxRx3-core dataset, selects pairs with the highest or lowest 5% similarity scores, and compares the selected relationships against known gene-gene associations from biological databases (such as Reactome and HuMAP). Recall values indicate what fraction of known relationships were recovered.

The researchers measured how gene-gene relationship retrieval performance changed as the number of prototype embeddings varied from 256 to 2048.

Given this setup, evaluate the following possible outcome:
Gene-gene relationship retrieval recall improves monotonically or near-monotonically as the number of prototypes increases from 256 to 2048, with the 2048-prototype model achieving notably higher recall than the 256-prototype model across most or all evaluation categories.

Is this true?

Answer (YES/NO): NO